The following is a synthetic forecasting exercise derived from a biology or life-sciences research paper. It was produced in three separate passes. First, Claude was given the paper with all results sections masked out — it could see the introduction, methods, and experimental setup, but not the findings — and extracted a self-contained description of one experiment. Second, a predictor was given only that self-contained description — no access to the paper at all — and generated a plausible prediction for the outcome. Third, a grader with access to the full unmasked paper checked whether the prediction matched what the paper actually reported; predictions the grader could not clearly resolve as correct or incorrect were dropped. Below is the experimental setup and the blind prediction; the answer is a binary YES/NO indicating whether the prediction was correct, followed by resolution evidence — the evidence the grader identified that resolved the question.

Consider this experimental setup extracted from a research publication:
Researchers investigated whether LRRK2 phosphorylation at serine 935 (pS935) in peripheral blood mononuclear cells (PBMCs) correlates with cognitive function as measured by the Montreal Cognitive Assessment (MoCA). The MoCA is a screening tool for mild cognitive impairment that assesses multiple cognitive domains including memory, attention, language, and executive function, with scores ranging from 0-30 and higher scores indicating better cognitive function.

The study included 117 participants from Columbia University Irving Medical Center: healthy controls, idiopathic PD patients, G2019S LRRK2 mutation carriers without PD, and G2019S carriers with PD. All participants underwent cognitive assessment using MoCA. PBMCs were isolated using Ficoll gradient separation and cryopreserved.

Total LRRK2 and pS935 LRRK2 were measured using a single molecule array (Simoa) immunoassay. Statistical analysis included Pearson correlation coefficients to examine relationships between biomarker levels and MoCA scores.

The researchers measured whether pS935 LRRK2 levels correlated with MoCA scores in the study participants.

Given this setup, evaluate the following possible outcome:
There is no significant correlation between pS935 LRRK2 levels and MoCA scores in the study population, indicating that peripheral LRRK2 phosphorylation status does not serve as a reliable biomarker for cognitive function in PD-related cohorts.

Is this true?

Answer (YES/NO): YES